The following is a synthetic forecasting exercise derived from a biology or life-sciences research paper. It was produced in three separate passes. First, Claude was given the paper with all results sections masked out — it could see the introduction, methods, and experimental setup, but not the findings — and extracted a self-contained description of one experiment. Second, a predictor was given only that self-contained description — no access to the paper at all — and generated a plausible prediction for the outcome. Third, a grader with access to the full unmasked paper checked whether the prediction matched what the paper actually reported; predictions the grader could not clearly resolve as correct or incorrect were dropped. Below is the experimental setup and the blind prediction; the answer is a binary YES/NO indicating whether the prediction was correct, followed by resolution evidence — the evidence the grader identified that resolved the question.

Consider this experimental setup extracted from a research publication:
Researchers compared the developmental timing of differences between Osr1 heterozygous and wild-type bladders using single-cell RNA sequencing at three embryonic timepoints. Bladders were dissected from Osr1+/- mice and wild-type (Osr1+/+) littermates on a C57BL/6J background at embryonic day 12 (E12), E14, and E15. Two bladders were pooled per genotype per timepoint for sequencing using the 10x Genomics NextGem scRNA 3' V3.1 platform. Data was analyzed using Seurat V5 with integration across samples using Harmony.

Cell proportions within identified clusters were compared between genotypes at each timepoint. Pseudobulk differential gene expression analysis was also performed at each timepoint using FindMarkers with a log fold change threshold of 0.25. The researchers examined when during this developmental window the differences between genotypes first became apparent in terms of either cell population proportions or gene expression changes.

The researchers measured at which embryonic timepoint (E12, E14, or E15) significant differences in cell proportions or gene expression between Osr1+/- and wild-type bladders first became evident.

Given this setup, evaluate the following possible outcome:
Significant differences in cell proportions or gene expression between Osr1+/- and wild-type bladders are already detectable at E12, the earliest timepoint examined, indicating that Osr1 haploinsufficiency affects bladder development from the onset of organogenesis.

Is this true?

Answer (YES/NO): YES